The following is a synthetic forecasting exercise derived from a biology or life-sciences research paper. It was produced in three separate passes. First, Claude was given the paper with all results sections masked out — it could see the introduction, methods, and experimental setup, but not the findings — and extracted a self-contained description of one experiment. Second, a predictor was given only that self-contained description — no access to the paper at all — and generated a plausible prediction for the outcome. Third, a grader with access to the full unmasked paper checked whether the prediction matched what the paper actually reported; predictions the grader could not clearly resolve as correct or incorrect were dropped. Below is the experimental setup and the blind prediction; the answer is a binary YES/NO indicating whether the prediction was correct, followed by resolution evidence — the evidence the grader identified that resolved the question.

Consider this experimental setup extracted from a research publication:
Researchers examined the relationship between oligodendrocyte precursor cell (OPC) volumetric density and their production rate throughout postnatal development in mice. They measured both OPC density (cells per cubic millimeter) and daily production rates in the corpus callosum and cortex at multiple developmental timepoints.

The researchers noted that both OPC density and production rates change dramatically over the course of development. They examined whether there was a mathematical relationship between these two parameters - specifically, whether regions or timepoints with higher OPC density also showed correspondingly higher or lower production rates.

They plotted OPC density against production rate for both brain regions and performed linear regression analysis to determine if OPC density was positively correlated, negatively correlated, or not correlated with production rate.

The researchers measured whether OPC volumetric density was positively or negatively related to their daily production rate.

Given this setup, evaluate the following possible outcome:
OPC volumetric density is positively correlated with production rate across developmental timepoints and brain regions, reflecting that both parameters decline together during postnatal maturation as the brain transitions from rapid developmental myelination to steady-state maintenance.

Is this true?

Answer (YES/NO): YES